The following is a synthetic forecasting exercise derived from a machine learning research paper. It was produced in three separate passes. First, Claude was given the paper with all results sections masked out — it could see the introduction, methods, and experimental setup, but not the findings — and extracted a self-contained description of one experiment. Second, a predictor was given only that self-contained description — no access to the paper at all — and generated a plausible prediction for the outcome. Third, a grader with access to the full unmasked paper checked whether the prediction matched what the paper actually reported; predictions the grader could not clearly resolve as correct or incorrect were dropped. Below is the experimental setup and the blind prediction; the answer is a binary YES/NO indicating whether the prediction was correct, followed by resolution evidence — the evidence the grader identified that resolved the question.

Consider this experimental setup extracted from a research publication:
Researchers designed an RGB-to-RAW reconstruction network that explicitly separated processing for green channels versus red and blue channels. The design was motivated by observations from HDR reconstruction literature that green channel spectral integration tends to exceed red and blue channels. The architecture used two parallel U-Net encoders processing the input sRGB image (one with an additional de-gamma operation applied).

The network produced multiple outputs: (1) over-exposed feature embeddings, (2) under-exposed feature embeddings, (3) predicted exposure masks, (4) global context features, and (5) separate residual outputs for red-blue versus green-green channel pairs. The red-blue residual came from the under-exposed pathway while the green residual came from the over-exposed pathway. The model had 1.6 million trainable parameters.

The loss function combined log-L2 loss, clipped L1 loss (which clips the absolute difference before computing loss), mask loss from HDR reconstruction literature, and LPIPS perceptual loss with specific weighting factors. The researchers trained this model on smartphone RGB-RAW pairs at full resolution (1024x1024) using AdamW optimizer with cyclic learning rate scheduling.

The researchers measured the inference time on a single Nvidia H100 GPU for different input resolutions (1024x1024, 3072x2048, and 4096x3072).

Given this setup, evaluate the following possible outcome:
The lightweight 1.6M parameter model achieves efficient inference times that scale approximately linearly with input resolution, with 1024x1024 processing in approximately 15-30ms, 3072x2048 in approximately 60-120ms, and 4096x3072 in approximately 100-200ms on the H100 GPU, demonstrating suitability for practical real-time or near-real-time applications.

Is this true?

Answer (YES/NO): NO